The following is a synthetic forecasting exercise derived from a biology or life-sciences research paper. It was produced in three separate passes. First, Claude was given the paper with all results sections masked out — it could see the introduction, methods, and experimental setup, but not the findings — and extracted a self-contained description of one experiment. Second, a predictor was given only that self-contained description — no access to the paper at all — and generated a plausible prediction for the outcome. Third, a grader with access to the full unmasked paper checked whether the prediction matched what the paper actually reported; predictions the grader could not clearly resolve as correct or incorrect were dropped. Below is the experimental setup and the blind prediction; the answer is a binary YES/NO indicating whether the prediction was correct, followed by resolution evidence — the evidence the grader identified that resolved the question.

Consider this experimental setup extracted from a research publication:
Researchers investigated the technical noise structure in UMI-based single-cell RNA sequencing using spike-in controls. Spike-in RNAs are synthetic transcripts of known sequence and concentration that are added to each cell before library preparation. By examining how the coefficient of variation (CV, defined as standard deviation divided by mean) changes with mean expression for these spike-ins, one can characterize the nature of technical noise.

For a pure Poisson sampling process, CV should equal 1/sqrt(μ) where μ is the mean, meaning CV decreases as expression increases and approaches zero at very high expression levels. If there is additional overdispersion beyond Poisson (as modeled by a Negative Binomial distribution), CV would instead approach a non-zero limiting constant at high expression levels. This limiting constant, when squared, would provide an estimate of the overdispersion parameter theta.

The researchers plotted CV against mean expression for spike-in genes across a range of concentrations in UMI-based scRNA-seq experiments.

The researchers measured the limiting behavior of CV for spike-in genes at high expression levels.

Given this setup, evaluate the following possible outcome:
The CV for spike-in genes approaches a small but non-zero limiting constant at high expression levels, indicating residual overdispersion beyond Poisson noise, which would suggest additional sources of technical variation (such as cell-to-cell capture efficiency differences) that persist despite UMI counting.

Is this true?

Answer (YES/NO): NO